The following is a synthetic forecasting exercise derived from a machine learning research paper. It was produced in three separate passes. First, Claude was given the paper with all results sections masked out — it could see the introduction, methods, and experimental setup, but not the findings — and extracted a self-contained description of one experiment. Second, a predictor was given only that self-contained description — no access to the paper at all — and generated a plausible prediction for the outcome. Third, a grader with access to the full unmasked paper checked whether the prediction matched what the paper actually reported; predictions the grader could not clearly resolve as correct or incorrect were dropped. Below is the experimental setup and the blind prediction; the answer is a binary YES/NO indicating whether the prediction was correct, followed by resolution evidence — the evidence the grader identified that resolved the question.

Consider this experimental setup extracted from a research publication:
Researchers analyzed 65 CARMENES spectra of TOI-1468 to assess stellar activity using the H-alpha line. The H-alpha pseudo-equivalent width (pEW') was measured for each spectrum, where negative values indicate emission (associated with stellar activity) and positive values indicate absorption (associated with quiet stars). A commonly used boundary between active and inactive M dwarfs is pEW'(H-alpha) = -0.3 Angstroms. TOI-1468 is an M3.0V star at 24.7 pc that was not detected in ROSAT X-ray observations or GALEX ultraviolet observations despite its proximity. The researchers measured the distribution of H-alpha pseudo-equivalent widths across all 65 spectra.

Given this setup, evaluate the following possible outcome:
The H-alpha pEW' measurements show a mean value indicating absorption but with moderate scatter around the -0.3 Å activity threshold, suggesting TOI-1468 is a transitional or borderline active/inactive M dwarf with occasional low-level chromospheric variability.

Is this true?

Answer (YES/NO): NO